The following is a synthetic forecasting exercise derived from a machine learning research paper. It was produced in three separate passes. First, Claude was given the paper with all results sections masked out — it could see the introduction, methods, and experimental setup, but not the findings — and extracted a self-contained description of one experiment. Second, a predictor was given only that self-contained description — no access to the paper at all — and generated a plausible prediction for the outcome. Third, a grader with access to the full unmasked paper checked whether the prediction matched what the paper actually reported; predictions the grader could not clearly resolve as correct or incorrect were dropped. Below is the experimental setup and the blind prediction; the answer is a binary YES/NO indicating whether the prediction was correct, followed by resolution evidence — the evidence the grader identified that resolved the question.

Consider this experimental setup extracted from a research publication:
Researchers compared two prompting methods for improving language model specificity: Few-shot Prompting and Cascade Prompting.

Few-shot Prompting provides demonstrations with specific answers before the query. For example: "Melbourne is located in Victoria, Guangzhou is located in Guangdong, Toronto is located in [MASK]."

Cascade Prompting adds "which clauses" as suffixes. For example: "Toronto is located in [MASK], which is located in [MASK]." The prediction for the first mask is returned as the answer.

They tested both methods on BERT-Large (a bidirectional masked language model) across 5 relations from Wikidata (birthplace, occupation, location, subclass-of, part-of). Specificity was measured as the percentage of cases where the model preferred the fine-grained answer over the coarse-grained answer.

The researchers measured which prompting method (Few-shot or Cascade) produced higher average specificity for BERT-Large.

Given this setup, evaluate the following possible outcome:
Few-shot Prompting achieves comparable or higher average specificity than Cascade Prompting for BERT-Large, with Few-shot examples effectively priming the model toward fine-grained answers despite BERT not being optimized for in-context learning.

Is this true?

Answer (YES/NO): NO